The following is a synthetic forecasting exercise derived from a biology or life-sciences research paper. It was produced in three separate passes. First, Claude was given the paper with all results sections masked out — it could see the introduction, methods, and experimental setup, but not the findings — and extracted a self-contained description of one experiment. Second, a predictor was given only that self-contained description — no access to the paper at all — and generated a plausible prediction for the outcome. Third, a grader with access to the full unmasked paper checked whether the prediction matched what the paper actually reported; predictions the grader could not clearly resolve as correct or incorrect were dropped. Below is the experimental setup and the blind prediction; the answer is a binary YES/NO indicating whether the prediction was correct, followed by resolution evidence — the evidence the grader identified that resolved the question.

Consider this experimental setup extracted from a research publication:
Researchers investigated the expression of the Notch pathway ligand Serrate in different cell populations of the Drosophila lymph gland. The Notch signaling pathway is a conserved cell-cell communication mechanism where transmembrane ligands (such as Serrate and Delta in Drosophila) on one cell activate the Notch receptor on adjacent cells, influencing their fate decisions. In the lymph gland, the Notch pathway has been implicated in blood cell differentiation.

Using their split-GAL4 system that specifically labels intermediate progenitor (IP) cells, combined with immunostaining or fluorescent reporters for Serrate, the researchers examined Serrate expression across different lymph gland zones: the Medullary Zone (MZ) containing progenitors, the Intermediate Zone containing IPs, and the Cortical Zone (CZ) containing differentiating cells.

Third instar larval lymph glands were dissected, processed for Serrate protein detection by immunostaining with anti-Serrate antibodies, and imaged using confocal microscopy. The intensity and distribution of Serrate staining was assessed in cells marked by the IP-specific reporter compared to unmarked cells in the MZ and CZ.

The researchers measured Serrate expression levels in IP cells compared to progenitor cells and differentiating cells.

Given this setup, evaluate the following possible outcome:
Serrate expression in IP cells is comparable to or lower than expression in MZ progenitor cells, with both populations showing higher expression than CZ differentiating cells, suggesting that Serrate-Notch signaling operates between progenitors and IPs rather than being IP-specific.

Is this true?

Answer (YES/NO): NO